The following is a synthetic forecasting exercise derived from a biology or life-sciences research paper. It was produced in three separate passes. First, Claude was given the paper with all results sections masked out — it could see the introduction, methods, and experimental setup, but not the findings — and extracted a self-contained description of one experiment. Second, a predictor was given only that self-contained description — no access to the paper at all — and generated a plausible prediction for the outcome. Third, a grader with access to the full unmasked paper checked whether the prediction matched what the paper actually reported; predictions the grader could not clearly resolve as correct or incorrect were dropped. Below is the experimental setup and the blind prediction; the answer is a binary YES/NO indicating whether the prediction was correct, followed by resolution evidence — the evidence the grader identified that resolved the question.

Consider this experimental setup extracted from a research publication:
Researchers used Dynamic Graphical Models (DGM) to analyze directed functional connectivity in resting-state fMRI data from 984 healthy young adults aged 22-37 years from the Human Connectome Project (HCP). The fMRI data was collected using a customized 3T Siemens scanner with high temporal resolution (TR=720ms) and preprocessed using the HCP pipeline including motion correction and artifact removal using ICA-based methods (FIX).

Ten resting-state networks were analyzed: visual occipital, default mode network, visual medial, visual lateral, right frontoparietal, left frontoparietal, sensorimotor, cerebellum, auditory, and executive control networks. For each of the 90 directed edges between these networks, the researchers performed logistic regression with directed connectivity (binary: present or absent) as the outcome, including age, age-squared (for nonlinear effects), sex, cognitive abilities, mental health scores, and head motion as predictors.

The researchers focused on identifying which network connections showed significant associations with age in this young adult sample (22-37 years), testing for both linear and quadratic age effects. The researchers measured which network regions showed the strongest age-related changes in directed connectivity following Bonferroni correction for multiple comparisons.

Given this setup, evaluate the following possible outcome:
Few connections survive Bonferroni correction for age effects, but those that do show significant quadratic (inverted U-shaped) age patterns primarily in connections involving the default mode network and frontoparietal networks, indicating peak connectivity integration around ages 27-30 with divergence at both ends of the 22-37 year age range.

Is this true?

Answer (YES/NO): NO